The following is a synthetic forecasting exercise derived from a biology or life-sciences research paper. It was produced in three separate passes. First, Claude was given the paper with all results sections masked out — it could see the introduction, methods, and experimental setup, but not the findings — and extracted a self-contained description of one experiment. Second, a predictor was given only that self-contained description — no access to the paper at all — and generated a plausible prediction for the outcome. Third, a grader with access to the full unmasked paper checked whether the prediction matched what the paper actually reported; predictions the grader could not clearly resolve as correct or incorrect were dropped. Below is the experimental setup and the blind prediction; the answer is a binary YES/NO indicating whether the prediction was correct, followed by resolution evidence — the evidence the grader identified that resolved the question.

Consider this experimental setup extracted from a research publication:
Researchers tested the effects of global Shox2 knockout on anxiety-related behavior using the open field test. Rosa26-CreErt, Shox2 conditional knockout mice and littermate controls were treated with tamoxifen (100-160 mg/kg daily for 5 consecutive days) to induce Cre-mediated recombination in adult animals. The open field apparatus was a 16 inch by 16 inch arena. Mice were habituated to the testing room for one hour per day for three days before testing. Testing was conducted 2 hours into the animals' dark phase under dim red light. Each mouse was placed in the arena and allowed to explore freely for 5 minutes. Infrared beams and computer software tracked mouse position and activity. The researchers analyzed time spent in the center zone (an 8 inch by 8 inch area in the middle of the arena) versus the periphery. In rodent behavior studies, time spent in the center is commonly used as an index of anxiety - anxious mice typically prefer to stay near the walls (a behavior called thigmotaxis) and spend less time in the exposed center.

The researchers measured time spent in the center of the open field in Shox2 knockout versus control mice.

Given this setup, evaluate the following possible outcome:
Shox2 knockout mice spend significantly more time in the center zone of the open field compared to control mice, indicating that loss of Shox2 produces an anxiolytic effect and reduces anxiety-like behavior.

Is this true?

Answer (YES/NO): YES